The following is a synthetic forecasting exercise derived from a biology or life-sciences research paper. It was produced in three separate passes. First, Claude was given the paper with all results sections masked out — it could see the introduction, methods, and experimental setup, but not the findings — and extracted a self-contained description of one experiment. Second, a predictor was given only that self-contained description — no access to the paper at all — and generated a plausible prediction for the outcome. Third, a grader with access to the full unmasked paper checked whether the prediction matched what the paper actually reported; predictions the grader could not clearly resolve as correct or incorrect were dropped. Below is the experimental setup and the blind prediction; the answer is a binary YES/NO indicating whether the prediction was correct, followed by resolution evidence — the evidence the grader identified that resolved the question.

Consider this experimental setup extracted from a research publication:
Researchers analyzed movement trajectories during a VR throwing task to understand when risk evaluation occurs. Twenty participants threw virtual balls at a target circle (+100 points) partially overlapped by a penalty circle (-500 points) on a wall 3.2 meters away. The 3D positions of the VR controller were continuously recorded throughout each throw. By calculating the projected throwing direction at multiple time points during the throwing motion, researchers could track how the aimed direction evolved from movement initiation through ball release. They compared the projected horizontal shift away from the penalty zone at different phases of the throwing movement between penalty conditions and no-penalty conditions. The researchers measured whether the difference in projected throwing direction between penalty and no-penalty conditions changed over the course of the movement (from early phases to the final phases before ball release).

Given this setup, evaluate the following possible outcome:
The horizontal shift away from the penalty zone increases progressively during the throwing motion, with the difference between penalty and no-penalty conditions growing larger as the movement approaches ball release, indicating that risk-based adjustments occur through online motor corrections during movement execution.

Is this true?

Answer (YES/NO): YES